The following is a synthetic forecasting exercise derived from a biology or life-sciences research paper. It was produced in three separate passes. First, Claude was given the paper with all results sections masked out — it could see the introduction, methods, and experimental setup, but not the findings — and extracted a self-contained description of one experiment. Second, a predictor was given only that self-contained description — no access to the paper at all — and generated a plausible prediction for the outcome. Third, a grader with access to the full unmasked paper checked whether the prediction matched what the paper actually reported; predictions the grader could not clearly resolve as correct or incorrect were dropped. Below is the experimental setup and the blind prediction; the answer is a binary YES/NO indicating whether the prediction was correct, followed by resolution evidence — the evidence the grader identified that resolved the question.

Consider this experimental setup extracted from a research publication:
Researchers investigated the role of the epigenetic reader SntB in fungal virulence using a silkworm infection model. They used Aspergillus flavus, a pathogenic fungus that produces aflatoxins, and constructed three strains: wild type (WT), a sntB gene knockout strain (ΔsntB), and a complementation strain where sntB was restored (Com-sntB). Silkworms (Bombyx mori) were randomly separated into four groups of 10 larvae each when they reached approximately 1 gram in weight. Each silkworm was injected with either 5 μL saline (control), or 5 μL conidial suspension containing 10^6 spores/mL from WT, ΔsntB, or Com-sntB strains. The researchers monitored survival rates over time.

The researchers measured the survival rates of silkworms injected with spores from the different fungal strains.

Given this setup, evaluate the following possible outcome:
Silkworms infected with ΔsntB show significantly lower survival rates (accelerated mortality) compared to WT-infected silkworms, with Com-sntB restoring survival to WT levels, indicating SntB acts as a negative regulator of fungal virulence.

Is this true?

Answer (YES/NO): NO